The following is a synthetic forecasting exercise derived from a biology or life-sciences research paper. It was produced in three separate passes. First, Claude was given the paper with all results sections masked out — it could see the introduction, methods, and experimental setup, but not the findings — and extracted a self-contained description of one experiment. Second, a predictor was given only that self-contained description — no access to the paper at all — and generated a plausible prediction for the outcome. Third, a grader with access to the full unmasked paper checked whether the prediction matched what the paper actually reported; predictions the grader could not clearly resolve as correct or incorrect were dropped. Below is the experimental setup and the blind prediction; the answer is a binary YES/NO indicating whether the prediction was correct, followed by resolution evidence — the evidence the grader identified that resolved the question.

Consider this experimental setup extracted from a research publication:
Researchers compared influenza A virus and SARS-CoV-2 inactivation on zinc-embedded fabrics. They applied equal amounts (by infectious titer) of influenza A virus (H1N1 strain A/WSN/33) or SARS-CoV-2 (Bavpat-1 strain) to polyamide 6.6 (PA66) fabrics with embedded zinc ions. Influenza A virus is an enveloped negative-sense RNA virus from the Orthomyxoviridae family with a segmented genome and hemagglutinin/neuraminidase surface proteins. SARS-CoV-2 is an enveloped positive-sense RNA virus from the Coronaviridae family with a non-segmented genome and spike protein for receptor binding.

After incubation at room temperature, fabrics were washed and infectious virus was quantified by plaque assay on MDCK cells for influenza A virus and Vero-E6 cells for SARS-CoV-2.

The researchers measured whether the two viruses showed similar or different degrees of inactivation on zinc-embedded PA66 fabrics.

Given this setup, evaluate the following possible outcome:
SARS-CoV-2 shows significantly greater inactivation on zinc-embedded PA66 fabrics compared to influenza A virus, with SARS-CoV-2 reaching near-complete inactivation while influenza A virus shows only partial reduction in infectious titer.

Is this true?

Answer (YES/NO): NO